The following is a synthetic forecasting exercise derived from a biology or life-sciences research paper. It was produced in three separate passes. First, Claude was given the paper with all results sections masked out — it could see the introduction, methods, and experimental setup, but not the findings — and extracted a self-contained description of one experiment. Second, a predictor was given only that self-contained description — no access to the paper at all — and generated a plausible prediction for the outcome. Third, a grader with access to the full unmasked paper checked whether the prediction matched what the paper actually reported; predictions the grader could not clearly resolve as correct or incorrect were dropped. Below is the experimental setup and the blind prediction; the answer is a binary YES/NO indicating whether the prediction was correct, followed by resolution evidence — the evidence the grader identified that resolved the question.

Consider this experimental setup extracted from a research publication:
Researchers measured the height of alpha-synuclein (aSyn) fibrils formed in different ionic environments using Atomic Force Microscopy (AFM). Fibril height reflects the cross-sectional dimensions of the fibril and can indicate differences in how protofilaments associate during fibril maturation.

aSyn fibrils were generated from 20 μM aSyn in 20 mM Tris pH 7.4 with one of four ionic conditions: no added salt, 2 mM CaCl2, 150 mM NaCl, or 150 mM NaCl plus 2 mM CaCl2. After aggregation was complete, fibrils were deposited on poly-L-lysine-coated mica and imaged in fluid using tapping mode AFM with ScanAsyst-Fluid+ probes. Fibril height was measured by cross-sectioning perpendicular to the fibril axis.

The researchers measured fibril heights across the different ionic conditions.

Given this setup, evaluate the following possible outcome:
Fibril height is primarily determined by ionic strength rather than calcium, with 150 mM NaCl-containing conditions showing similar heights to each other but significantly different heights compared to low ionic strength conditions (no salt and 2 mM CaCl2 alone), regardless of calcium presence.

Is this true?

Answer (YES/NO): NO